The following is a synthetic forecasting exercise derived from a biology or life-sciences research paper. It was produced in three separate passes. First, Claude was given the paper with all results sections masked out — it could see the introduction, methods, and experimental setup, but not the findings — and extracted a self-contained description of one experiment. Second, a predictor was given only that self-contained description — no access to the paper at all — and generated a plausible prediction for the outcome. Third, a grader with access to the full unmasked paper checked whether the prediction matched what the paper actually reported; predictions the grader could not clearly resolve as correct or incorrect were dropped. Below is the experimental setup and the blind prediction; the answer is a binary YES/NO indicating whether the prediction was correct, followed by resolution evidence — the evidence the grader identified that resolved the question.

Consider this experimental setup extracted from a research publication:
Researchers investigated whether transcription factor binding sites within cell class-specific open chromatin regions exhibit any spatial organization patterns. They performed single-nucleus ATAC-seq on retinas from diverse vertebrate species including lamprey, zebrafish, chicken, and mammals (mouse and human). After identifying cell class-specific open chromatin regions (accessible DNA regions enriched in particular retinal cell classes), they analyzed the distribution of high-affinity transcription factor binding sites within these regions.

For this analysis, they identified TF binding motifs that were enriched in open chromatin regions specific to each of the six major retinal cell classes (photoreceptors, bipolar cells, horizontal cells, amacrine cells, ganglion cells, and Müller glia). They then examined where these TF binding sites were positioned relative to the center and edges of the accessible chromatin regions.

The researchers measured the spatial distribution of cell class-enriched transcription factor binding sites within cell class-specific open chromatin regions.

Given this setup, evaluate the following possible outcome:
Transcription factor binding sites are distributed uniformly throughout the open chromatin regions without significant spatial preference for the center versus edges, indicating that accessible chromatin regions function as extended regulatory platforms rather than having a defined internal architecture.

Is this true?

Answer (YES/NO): NO